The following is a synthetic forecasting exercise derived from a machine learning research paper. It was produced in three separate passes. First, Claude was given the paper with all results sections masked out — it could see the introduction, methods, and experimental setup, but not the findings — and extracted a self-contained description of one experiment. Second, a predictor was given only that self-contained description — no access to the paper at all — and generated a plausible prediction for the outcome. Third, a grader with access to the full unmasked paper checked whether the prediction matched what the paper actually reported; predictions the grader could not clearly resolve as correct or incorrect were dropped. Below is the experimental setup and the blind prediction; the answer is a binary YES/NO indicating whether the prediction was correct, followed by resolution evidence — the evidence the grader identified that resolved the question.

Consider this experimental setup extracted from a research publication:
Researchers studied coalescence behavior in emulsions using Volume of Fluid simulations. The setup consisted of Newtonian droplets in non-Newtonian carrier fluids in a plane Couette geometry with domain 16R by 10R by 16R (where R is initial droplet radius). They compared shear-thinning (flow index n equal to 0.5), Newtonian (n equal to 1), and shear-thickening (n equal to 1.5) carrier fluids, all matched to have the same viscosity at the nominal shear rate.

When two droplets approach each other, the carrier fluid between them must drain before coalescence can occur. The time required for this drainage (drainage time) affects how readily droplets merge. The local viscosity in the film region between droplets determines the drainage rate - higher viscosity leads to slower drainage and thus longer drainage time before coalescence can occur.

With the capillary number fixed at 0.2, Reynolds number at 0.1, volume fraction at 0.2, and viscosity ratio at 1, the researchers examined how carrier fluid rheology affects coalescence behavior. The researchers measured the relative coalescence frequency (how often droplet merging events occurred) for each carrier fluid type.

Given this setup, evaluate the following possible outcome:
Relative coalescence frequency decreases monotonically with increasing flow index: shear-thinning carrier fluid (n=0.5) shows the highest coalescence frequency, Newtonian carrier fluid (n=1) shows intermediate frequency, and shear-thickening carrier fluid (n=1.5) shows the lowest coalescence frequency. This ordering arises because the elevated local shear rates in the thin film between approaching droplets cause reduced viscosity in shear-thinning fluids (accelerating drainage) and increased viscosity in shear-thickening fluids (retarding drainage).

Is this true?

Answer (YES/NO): YES